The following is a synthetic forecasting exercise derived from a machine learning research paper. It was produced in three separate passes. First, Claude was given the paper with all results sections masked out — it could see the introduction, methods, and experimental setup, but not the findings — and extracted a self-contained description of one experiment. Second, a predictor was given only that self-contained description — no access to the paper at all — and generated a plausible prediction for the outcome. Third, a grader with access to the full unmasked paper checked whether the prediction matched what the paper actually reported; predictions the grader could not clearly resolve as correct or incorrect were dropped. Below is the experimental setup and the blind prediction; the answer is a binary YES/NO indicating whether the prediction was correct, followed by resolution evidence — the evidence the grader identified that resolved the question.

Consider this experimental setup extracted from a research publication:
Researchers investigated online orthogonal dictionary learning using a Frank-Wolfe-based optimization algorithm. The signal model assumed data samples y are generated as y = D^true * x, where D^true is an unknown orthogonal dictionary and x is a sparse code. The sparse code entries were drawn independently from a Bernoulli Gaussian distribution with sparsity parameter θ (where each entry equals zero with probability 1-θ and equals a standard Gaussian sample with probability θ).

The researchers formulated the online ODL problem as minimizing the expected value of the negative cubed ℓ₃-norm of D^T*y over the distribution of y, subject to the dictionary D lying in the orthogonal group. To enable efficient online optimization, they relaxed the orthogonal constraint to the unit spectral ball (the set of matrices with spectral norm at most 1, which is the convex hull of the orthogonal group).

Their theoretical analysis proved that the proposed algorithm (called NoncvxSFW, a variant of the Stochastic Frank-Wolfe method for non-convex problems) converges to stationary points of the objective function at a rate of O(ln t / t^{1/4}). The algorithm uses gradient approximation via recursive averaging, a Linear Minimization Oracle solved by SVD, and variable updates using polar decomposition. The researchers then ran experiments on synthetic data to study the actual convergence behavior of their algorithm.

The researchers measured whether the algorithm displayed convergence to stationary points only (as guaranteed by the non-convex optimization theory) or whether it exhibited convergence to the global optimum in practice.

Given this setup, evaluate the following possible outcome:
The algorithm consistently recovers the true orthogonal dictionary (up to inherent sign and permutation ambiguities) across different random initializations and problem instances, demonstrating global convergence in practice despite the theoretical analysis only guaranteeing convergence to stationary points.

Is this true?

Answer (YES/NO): YES